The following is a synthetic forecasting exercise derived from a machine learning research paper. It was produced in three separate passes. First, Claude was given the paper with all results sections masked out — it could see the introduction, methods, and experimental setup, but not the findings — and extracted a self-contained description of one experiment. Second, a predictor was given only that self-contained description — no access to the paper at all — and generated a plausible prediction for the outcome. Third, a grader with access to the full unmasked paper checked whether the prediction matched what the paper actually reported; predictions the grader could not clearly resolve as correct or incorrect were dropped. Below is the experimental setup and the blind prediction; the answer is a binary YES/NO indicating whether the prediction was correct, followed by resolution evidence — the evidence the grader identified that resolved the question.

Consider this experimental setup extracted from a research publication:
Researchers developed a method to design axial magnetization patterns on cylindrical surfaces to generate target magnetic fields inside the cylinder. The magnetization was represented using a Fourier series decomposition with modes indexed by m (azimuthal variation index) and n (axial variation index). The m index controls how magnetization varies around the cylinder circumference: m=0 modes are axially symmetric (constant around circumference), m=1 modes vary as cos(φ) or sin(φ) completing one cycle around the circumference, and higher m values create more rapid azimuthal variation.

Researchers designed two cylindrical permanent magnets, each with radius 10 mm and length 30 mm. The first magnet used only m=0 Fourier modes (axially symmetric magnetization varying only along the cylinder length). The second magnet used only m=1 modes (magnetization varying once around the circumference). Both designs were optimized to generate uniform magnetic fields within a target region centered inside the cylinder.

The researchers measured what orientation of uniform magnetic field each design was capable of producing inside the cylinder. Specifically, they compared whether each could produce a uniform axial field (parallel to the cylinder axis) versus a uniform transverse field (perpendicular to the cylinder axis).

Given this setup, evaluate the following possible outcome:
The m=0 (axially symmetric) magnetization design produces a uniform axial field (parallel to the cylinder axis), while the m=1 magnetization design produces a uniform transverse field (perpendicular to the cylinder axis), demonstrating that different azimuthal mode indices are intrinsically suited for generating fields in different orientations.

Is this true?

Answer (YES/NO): YES